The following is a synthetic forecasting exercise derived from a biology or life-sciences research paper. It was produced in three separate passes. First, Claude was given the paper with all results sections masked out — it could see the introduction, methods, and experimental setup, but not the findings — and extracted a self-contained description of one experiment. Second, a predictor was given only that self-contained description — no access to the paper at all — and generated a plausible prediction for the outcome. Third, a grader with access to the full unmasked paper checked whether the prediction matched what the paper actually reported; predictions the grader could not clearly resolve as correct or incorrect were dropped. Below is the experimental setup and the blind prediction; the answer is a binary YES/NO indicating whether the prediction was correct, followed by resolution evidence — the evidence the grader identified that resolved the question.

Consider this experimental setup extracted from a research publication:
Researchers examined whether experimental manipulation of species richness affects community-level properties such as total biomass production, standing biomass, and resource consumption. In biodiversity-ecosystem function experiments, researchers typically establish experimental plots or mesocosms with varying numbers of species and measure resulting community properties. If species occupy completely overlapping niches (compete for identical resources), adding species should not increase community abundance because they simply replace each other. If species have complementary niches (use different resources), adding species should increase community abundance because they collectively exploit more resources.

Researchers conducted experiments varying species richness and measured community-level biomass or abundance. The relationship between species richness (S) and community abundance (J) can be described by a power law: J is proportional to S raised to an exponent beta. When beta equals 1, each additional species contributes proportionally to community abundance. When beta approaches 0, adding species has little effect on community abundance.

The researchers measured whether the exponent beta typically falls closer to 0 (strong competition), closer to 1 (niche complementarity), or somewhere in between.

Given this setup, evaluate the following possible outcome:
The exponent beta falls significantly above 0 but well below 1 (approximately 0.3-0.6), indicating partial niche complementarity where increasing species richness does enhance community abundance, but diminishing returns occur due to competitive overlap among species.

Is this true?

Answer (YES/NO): NO